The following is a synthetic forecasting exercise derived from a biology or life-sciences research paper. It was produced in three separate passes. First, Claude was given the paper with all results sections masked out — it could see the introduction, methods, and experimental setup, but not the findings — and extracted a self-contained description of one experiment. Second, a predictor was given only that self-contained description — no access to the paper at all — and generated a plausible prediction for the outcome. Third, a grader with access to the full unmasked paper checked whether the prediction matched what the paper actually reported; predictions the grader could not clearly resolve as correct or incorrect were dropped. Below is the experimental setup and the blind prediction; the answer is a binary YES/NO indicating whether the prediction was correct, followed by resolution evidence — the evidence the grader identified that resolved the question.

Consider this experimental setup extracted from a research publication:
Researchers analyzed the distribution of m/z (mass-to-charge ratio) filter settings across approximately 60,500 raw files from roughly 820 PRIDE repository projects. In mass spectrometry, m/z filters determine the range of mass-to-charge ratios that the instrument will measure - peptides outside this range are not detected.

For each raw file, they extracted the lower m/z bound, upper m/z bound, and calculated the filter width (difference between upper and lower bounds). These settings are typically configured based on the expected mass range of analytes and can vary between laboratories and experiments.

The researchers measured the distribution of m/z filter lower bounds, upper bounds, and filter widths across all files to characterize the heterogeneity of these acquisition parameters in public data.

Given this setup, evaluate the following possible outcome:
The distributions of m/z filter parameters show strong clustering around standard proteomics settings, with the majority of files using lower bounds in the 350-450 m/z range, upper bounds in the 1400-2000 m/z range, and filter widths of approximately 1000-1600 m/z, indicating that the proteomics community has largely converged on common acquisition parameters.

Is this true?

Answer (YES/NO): NO